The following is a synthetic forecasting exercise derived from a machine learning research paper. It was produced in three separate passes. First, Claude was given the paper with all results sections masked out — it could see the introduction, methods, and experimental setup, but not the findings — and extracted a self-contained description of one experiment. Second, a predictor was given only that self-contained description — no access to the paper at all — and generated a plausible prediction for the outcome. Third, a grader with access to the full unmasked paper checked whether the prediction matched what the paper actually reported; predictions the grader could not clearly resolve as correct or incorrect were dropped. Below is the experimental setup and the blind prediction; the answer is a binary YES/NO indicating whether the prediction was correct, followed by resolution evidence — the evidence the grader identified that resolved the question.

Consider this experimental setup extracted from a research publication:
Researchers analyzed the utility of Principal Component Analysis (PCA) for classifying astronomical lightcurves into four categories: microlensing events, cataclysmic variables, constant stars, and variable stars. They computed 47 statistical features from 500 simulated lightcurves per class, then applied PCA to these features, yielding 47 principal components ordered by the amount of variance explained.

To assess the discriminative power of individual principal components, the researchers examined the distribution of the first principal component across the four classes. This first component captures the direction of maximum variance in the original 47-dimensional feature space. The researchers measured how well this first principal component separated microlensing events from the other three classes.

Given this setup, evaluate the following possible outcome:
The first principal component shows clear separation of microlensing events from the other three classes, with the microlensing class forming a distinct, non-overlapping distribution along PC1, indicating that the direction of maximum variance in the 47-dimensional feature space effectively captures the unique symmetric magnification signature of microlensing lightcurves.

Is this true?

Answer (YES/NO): NO